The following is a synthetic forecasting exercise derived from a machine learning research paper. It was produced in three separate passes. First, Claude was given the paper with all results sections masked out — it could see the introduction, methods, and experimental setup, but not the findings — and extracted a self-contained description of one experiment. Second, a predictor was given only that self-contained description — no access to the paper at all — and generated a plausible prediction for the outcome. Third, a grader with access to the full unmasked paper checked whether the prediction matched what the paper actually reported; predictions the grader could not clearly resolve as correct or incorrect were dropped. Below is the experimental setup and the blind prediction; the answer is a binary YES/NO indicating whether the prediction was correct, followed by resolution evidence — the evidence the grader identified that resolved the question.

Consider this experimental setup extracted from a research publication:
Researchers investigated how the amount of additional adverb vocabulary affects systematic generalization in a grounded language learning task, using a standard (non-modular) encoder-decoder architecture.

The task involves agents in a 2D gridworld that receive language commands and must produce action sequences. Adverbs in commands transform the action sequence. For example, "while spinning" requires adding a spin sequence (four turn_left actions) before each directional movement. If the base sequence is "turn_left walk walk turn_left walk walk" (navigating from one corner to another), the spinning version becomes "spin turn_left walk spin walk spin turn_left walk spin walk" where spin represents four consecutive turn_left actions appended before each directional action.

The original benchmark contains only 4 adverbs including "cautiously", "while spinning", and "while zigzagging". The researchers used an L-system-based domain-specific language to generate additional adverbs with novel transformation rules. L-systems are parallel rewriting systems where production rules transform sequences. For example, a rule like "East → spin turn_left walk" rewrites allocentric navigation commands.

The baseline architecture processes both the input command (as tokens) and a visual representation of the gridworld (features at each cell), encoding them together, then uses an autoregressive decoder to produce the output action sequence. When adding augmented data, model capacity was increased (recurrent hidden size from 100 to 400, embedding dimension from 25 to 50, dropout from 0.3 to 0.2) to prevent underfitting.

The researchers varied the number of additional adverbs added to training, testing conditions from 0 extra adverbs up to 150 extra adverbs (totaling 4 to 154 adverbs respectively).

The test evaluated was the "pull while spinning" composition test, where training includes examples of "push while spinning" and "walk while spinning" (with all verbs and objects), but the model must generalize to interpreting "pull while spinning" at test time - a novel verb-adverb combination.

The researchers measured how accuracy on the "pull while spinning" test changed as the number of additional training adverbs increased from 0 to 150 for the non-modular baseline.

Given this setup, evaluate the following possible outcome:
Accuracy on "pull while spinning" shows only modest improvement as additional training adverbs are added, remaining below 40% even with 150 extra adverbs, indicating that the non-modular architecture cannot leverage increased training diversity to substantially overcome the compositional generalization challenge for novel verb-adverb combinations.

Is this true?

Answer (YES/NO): YES